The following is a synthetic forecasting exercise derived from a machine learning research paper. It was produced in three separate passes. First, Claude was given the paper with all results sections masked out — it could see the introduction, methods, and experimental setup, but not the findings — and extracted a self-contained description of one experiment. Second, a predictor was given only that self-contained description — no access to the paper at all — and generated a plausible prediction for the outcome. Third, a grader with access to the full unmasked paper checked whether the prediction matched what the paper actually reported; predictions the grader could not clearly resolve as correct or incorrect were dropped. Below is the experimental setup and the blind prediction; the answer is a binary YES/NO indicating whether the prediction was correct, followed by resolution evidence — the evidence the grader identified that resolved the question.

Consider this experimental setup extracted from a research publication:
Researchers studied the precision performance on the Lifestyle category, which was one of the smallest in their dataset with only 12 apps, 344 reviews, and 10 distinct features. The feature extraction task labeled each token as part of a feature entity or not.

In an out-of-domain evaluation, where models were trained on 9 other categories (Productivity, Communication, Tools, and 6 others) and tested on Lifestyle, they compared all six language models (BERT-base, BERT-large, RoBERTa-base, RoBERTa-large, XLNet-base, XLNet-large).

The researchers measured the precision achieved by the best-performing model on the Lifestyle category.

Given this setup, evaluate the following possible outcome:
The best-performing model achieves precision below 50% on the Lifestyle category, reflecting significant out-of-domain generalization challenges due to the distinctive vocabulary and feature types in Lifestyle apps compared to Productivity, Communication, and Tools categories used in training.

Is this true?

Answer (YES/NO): NO